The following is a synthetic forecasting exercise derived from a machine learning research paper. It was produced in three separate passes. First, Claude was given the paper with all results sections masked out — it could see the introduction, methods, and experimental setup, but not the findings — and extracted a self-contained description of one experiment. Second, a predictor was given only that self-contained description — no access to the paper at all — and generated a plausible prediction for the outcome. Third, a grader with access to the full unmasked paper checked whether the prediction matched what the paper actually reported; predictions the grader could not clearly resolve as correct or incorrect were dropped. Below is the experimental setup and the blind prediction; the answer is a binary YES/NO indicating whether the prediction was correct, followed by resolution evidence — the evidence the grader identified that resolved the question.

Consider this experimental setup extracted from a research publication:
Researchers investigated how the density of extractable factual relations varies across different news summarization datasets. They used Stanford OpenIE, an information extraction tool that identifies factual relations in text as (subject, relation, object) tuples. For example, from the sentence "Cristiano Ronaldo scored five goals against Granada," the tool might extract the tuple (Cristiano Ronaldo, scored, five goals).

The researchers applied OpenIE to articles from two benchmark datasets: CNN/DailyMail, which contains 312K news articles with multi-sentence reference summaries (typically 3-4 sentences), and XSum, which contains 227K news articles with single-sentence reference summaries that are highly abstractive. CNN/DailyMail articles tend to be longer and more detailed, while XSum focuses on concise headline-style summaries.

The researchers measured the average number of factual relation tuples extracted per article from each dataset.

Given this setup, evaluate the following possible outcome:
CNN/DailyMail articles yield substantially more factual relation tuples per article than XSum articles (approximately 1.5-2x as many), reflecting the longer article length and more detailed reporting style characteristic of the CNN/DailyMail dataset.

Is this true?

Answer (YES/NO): YES